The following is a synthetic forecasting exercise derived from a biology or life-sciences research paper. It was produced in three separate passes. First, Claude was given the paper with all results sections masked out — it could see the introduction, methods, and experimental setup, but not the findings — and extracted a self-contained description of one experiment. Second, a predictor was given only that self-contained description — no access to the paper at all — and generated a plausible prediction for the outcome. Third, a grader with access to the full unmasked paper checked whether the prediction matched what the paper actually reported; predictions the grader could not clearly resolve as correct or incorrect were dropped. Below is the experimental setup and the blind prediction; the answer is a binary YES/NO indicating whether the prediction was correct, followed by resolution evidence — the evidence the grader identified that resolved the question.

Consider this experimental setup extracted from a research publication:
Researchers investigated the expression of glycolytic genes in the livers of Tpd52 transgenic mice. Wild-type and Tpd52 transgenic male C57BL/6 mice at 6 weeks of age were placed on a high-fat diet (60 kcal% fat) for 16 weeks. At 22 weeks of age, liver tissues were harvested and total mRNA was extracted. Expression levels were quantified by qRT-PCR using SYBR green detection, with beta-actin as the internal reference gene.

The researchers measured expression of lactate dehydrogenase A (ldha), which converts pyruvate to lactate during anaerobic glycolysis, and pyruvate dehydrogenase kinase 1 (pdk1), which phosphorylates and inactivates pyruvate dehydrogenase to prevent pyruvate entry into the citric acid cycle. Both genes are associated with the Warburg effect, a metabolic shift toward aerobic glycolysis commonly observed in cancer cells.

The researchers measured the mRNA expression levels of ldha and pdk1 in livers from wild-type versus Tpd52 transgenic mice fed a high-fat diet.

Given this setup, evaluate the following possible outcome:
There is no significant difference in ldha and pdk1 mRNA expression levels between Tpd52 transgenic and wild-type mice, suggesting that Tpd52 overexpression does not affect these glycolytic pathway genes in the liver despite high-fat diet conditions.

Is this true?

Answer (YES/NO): NO